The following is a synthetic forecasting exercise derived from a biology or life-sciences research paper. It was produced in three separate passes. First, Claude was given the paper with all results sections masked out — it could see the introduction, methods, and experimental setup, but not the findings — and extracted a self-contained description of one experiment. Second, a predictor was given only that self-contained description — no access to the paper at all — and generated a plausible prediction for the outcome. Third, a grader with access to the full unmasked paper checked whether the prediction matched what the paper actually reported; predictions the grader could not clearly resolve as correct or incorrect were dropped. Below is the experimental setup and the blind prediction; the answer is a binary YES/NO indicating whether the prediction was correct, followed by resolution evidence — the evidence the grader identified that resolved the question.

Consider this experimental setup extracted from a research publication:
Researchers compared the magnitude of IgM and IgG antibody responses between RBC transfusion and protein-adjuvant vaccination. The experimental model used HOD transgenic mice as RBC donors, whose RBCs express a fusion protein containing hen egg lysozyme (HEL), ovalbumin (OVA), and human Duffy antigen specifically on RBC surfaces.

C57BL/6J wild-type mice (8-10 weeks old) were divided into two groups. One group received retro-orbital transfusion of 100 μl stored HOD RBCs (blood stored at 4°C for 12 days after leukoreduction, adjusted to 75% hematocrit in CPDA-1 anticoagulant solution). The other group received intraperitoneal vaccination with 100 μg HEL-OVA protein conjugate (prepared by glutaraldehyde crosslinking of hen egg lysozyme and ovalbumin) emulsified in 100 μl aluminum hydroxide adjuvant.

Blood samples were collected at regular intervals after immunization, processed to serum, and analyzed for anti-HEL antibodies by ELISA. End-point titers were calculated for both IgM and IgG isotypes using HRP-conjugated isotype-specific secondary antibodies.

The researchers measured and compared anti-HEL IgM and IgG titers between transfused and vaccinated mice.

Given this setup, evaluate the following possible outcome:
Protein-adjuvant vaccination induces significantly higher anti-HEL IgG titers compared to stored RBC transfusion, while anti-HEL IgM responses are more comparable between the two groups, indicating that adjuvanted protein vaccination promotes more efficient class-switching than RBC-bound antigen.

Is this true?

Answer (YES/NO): YES